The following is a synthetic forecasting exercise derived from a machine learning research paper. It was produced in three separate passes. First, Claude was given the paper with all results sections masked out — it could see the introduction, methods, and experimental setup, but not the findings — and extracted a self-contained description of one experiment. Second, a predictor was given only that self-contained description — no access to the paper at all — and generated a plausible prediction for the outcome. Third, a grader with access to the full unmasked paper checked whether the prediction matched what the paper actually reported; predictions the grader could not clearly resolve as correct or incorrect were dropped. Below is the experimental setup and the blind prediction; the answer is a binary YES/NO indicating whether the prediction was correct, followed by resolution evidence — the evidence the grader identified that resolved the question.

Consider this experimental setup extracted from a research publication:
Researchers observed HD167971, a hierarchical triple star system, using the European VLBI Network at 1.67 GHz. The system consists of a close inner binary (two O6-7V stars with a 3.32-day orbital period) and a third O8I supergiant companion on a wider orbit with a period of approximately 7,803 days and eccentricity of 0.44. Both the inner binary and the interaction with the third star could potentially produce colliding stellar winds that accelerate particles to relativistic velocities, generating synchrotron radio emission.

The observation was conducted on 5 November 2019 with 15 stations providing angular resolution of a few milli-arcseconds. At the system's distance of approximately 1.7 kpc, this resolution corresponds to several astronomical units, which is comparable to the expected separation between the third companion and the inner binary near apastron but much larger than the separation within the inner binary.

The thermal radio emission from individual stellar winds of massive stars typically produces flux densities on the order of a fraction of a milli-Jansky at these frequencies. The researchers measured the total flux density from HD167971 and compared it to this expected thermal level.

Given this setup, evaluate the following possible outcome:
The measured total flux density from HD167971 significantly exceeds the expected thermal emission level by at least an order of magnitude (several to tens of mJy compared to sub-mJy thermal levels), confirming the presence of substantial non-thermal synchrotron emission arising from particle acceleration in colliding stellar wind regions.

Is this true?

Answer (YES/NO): YES